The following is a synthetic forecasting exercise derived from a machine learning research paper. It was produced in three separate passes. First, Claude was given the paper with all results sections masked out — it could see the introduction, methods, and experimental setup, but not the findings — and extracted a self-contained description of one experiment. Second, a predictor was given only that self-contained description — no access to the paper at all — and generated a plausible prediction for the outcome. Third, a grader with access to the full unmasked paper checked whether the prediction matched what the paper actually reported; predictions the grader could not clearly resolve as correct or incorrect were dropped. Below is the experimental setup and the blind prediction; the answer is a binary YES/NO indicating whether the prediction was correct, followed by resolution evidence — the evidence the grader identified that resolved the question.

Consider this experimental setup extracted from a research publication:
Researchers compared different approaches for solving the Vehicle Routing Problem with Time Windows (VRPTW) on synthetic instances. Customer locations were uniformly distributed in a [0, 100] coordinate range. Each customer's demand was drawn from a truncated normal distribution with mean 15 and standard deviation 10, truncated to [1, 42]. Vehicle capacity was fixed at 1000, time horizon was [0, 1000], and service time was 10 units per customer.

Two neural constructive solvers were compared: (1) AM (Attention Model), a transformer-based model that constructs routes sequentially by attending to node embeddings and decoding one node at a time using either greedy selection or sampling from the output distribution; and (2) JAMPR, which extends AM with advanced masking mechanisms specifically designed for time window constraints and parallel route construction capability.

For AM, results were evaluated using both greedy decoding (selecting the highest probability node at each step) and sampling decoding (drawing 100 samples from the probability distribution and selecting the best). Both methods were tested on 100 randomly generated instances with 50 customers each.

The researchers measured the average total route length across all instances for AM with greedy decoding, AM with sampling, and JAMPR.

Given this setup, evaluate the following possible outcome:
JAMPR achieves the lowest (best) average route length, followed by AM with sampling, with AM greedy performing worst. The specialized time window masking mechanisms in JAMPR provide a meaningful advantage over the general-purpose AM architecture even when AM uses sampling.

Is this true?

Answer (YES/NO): NO